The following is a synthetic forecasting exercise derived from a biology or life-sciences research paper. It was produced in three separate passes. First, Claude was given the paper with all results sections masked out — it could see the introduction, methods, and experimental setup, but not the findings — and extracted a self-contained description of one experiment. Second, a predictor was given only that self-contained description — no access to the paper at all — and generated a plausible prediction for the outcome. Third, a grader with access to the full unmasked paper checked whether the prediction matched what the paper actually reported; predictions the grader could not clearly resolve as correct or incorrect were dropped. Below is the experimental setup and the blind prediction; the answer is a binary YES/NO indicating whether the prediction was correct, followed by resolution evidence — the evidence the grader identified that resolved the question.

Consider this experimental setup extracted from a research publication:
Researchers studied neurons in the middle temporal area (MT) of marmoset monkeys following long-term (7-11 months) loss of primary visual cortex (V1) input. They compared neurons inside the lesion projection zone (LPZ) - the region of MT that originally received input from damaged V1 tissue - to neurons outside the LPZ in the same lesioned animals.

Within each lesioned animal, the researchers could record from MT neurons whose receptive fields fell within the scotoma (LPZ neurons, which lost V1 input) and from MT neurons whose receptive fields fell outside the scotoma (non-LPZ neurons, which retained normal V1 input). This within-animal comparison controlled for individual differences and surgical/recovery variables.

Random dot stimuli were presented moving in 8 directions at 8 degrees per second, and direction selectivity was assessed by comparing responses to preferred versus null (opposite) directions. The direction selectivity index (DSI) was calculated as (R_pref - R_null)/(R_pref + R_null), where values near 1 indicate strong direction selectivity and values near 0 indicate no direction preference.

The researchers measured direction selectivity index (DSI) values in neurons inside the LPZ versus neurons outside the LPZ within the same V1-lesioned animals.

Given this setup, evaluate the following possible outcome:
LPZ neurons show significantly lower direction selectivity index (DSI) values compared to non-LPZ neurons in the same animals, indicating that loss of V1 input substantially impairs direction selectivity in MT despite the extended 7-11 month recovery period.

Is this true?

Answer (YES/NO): YES